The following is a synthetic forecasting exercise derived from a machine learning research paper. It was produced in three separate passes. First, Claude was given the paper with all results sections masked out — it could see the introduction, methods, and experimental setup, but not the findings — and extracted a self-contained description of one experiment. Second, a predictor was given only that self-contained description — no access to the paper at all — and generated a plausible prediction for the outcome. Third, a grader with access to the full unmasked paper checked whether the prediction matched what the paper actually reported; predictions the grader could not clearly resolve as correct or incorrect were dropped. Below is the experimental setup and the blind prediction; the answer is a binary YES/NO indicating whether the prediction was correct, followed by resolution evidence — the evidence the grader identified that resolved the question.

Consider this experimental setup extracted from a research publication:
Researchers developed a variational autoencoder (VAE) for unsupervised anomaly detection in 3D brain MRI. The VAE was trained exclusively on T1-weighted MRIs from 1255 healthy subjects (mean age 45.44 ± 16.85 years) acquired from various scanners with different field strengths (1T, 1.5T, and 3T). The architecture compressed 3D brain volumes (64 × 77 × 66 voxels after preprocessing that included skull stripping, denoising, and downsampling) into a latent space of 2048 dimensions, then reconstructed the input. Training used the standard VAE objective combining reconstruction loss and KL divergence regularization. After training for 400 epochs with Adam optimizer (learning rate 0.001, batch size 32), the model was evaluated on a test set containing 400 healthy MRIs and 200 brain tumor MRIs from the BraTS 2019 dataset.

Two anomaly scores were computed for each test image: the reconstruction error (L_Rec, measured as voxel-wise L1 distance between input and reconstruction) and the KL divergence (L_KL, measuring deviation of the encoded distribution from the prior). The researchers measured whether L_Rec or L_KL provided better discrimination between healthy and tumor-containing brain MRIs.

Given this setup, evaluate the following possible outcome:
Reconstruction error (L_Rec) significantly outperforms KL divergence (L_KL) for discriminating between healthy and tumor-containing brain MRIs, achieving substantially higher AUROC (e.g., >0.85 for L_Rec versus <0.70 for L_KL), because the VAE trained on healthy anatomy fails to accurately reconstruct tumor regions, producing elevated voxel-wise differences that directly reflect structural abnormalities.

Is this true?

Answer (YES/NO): NO